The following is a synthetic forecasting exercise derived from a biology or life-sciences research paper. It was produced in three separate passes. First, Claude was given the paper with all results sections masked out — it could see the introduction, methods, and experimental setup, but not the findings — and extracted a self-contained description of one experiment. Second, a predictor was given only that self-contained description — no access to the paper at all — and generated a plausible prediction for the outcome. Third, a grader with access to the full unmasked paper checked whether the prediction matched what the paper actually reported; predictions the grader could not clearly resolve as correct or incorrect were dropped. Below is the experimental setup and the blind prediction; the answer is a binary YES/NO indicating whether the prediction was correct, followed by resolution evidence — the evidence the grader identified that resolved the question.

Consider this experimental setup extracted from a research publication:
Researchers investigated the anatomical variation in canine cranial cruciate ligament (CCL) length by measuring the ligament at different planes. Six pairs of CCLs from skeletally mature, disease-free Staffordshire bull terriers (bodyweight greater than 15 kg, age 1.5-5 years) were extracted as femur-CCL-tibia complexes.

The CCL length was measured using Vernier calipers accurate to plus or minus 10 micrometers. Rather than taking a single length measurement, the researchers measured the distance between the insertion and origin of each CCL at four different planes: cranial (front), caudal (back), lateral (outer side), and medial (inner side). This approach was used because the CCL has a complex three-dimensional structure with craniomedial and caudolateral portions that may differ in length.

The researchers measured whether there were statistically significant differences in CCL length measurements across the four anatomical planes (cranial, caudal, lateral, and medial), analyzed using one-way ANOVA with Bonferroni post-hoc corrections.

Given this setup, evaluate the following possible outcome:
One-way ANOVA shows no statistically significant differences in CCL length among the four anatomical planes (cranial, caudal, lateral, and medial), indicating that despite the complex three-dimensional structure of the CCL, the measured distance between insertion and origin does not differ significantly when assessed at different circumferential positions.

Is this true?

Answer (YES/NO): NO